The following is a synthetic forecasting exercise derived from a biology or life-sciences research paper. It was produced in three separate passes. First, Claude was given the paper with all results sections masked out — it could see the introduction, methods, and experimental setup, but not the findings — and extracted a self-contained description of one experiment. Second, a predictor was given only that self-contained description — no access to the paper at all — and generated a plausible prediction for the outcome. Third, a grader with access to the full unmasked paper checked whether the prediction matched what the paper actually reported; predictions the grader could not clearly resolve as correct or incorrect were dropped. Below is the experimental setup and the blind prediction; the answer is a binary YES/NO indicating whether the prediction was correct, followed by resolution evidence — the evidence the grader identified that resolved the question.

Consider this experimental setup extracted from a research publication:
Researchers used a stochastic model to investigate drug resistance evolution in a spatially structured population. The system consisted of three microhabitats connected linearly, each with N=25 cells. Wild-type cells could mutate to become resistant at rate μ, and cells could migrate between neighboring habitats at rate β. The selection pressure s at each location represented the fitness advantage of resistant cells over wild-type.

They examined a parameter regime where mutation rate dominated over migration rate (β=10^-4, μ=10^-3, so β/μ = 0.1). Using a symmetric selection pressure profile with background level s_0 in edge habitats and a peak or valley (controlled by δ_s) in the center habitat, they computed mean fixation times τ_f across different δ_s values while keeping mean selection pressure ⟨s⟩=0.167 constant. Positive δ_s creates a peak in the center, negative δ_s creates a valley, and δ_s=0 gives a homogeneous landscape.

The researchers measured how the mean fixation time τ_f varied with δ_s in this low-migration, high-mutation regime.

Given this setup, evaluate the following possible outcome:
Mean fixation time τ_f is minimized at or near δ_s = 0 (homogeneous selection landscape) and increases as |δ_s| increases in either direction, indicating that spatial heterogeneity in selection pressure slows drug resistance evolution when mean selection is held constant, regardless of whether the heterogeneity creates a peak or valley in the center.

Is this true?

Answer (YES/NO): YES